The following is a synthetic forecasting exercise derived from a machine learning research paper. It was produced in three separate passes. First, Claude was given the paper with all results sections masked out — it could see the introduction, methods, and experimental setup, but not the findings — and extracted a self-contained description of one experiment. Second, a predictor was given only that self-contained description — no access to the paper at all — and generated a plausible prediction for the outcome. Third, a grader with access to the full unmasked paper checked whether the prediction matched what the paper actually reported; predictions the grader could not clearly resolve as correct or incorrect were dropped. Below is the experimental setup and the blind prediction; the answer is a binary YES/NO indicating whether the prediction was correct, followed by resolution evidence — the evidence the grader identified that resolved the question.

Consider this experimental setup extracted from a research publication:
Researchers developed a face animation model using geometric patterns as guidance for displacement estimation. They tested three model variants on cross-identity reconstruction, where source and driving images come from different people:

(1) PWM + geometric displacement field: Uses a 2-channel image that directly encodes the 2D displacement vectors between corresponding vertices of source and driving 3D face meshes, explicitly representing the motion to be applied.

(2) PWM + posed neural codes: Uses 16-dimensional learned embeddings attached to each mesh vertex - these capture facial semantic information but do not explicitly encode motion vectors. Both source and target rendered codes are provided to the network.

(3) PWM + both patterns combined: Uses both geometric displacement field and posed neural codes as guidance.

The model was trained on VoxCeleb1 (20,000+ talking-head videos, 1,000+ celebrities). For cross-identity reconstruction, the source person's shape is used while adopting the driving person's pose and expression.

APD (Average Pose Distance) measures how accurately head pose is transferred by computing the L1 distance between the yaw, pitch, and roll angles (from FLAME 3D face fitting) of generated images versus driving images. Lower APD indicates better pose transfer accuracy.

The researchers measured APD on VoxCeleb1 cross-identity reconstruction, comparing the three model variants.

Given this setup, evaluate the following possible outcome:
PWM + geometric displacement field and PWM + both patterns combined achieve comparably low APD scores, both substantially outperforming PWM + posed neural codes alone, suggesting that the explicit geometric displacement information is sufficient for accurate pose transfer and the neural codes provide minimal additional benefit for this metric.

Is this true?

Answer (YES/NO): NO